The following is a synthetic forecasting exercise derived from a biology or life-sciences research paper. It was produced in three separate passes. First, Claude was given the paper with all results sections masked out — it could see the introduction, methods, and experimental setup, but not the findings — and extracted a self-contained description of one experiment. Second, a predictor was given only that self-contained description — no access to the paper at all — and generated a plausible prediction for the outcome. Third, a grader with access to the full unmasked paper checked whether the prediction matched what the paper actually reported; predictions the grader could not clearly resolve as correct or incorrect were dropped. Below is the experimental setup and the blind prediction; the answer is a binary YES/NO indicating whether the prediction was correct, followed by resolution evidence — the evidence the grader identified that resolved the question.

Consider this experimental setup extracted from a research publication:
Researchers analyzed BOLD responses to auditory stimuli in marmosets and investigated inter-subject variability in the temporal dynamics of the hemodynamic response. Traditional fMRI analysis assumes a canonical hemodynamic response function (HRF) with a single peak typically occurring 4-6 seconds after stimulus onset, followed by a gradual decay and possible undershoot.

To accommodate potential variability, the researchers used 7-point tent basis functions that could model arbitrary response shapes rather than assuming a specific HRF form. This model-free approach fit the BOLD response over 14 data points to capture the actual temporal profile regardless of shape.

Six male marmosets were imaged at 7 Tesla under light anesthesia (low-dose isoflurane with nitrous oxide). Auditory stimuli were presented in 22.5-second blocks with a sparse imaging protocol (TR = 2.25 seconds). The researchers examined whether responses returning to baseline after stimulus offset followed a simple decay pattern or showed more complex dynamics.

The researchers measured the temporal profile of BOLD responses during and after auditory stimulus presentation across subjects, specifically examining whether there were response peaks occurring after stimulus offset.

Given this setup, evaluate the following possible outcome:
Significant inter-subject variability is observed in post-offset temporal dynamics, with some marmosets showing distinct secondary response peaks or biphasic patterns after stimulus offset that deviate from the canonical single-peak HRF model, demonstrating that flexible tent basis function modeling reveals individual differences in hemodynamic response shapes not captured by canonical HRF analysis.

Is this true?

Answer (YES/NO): YES